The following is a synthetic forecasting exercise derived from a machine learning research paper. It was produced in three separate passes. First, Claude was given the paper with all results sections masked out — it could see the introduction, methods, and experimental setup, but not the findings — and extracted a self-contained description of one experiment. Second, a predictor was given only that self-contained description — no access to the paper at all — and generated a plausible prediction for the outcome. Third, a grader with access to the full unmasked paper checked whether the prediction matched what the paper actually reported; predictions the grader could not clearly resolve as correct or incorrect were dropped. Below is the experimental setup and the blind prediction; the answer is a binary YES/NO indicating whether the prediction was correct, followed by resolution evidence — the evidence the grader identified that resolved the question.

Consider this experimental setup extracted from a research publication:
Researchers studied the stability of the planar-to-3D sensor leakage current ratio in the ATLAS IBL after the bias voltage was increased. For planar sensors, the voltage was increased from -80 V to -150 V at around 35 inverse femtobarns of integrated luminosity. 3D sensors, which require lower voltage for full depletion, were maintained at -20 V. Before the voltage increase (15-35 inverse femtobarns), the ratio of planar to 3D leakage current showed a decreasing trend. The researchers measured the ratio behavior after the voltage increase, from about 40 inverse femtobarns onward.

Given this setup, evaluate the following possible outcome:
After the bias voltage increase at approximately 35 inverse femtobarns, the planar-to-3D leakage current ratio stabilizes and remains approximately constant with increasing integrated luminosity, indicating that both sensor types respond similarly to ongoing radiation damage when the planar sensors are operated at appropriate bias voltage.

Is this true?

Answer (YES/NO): YES